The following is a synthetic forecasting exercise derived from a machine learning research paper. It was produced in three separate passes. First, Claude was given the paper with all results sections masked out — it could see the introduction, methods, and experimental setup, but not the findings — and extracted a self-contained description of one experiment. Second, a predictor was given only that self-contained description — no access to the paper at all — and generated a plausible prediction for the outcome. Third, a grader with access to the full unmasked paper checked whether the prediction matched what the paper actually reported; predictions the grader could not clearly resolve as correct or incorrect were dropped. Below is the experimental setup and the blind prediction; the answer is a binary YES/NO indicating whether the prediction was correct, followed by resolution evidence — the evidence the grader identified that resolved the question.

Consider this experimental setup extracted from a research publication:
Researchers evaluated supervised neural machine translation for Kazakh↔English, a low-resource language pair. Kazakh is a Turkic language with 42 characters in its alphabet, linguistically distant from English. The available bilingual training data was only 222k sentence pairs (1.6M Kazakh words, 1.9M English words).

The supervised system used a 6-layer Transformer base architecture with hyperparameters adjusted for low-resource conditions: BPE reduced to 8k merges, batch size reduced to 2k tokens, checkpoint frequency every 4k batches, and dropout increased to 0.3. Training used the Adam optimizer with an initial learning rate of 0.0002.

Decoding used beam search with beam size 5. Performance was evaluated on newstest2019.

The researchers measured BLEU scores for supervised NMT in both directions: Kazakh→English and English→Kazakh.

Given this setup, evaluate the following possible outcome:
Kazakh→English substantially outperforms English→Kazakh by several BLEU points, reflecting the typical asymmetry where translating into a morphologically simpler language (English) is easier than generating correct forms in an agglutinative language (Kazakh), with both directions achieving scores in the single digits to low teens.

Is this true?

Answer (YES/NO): YES